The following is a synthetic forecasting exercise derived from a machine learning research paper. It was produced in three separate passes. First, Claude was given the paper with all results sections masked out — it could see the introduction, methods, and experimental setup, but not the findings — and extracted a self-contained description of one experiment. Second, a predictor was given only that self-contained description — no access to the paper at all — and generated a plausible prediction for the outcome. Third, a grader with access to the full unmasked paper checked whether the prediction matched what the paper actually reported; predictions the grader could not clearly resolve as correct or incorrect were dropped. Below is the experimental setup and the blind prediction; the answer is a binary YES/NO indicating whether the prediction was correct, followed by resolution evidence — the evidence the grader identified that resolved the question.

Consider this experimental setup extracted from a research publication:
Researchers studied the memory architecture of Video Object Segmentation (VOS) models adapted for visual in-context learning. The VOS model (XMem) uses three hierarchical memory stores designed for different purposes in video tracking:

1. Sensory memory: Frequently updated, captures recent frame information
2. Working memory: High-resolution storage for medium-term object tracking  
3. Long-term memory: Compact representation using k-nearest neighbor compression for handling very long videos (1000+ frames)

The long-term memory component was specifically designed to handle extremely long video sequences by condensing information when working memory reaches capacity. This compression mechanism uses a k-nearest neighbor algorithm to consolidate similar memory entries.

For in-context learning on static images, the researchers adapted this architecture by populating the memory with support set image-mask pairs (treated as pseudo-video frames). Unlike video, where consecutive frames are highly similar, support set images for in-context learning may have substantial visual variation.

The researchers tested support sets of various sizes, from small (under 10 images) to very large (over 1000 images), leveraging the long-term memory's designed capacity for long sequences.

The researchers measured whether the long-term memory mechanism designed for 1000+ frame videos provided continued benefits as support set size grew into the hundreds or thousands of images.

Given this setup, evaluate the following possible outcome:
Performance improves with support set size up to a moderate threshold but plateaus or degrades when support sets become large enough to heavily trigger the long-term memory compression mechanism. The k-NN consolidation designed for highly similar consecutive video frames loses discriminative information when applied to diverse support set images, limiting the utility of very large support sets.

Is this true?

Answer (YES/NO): NO